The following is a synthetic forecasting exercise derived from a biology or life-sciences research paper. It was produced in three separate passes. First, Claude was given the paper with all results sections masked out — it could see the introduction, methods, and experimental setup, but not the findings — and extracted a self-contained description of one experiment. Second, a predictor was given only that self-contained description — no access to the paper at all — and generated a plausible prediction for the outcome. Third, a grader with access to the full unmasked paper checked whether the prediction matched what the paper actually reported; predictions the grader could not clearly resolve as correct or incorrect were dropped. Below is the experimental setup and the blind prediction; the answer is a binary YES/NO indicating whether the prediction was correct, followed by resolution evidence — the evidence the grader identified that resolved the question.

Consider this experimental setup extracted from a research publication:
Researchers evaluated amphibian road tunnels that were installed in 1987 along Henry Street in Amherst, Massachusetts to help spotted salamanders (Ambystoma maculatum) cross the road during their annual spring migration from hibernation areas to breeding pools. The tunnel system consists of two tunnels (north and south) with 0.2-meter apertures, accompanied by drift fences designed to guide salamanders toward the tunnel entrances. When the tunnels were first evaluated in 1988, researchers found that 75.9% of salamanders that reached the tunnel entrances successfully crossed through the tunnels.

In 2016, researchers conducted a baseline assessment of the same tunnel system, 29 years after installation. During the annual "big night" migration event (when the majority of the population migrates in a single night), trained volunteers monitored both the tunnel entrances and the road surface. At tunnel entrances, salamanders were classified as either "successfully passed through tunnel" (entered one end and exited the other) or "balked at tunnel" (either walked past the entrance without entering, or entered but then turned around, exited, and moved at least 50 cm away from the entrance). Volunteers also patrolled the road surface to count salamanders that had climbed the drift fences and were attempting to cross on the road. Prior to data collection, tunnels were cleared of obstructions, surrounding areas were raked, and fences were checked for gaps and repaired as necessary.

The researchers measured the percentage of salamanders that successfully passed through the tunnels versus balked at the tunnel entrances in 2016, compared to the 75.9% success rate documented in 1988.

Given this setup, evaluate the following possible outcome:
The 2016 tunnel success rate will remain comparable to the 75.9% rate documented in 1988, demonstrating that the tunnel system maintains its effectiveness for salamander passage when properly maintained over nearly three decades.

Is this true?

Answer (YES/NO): NO